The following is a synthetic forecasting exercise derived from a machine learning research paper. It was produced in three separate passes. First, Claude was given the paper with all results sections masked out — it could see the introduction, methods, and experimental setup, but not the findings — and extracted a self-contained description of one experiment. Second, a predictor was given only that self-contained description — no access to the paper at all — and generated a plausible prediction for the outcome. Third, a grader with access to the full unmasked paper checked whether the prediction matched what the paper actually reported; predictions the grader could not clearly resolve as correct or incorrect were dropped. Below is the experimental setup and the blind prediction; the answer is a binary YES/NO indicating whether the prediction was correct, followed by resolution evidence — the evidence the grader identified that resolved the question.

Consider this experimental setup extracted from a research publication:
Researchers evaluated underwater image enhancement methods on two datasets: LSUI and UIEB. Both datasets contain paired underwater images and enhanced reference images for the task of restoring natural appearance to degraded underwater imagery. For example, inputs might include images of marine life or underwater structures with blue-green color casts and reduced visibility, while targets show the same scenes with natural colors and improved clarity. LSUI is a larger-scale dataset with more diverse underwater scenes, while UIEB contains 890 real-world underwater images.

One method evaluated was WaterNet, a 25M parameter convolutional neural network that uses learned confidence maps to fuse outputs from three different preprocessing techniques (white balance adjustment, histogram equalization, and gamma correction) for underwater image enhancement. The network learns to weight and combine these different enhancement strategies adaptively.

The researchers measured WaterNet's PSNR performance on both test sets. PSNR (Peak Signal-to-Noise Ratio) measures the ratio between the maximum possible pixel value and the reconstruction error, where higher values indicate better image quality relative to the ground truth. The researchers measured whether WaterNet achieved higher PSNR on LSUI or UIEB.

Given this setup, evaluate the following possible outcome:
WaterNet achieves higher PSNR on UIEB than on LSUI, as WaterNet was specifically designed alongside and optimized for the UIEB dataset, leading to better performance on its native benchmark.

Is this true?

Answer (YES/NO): NO